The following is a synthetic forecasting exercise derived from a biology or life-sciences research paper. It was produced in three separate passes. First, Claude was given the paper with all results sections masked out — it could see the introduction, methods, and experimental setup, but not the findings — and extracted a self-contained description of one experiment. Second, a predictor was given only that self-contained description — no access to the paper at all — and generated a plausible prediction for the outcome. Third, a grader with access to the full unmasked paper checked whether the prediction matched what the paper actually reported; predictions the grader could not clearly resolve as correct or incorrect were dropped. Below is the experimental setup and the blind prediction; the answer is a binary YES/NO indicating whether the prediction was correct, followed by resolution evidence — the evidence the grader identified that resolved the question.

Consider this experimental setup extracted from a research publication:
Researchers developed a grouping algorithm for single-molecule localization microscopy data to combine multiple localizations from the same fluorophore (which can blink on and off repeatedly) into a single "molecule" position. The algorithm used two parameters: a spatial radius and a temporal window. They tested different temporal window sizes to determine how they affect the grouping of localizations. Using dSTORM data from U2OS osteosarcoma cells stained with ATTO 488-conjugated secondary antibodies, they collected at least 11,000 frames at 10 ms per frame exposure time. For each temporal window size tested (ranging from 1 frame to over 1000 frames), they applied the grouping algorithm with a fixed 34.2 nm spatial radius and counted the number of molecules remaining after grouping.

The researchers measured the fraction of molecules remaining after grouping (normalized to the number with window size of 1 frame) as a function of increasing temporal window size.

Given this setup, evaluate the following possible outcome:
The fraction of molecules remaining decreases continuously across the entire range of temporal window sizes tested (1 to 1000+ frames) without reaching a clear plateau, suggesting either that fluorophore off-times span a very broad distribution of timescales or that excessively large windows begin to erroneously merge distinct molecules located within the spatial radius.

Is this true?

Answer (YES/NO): NO